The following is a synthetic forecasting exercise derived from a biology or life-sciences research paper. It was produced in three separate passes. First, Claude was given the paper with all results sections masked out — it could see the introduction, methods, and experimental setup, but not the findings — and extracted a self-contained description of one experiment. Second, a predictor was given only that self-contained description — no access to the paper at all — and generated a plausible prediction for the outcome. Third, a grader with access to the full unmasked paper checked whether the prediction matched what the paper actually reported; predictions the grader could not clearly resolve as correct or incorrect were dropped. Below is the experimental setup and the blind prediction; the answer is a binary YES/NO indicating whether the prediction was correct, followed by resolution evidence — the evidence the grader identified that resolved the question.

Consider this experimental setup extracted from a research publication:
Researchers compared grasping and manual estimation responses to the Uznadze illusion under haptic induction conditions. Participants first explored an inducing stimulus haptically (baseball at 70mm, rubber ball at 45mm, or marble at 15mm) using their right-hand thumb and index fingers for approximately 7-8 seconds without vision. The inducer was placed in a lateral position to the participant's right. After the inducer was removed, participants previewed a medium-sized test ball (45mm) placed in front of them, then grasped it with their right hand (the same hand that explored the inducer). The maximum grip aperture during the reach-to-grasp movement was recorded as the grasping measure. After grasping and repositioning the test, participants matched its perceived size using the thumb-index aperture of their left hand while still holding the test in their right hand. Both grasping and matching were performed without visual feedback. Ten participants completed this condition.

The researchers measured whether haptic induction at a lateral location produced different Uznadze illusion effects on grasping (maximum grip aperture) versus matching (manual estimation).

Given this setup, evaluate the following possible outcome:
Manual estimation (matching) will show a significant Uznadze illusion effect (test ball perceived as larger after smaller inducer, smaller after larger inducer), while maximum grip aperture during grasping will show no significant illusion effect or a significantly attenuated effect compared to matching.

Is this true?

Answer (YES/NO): NO